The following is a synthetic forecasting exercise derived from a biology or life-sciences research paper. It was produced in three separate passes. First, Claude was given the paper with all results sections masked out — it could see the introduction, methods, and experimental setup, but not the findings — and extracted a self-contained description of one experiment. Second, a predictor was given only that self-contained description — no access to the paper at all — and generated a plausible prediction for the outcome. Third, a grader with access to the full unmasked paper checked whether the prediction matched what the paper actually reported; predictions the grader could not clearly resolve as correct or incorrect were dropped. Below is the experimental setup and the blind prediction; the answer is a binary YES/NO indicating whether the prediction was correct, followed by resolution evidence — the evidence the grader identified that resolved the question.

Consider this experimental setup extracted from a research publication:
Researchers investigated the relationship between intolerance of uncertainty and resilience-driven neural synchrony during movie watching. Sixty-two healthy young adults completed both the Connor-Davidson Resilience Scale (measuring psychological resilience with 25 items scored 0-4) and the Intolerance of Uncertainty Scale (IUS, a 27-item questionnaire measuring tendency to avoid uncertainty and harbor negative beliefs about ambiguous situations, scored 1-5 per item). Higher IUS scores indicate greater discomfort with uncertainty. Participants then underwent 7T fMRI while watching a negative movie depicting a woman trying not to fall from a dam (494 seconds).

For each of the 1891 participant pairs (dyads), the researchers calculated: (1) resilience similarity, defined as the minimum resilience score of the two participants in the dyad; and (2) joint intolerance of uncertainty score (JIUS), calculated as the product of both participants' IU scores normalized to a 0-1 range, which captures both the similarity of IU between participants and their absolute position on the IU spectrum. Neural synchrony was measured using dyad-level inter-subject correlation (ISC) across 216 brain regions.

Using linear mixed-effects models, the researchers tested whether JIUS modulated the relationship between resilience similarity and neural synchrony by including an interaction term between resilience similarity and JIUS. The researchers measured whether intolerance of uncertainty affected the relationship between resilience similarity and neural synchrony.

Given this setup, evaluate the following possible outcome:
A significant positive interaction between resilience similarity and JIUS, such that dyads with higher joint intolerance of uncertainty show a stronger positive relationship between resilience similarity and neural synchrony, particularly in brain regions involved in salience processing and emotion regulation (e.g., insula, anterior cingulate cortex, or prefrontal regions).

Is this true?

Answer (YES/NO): YES